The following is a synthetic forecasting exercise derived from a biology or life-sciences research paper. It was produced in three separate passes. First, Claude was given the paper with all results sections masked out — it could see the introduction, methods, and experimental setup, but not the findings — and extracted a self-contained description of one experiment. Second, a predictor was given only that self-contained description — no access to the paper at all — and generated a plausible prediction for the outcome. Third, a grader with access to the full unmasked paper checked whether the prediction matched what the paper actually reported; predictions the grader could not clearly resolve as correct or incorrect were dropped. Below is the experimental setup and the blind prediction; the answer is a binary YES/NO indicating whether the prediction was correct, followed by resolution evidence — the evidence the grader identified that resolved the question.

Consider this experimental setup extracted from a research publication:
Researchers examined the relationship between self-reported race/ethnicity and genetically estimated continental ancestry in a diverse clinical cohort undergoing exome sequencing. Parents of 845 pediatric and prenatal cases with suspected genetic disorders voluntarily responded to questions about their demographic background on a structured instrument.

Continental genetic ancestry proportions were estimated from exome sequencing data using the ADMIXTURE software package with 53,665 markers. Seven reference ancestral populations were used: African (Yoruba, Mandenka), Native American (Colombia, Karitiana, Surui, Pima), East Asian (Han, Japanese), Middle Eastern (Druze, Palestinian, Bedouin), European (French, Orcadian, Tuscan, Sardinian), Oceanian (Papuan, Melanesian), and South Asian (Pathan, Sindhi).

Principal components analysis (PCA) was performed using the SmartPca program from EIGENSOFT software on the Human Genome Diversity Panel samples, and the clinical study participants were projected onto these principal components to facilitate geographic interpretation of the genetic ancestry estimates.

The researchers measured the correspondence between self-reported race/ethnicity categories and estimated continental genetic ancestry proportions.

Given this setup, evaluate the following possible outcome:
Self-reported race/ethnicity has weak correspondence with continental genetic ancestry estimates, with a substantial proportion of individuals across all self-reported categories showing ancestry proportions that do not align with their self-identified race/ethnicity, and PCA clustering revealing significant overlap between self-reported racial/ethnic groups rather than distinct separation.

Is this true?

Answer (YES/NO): NO